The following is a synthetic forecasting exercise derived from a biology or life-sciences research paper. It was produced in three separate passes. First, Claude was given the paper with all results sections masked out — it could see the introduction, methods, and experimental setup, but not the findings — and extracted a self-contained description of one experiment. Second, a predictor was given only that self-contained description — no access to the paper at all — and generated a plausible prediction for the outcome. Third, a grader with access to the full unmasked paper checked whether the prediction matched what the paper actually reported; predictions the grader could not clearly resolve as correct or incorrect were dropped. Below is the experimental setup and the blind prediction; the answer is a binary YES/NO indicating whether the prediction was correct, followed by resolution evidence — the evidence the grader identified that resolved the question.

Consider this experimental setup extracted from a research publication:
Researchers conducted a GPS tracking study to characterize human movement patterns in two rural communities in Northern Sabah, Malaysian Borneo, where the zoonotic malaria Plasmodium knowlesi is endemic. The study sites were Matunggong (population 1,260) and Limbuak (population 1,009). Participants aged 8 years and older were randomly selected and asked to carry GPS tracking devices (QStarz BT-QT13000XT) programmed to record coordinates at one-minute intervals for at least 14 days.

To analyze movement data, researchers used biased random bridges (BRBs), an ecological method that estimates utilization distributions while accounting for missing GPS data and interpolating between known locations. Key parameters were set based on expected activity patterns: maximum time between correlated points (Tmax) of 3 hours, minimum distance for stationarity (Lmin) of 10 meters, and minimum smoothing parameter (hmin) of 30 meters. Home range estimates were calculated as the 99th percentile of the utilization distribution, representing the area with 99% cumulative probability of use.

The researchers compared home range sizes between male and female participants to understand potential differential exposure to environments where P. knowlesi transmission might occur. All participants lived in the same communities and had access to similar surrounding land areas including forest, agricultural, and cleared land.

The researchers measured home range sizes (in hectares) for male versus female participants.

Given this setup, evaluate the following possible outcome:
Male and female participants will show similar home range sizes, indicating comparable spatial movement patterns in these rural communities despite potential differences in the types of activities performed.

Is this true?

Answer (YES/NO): NO